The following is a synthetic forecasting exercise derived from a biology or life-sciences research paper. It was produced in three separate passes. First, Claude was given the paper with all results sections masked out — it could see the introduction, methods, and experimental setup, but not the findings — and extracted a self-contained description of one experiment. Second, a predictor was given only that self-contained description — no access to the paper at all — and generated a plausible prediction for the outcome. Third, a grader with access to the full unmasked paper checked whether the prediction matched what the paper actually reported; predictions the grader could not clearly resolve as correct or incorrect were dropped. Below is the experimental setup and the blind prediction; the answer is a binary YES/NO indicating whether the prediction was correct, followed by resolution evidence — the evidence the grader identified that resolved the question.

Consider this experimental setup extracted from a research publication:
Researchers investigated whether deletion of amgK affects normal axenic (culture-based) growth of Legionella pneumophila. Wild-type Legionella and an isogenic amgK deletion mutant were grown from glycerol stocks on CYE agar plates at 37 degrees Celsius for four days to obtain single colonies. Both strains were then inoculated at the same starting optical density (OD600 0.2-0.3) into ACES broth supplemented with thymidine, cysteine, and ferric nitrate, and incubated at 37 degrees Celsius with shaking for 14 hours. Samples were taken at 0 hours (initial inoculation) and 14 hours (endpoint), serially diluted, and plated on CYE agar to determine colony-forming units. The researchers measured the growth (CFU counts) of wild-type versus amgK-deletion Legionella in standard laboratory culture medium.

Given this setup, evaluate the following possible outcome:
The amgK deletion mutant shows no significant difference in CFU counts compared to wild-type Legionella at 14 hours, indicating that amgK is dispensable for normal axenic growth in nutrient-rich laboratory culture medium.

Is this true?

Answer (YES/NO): YES